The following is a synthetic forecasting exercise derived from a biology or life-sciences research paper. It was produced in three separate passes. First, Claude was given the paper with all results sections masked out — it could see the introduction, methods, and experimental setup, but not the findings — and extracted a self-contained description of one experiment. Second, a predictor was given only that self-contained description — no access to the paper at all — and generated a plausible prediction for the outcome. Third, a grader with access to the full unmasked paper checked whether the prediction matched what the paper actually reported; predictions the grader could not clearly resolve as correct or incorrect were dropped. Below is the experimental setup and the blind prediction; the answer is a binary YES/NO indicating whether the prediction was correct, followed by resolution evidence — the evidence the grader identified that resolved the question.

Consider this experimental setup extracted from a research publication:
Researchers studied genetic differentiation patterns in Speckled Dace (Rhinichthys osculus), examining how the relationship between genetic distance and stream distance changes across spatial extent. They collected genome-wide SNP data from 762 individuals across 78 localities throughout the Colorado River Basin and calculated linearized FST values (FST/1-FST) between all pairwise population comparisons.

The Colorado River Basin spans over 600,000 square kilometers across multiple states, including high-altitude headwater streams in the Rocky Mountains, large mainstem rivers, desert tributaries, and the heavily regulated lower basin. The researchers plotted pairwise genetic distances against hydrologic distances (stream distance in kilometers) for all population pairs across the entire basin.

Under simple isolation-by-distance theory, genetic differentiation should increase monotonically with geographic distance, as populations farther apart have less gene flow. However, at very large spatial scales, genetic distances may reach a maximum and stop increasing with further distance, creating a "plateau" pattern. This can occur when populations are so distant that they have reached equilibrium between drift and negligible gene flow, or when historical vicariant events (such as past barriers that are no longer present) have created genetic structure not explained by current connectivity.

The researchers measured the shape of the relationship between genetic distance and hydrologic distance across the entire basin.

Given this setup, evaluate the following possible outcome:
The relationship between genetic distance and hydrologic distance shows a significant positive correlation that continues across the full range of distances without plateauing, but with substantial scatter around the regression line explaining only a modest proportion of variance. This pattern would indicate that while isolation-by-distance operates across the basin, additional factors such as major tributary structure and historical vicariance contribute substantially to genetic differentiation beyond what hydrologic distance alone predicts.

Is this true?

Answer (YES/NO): NO